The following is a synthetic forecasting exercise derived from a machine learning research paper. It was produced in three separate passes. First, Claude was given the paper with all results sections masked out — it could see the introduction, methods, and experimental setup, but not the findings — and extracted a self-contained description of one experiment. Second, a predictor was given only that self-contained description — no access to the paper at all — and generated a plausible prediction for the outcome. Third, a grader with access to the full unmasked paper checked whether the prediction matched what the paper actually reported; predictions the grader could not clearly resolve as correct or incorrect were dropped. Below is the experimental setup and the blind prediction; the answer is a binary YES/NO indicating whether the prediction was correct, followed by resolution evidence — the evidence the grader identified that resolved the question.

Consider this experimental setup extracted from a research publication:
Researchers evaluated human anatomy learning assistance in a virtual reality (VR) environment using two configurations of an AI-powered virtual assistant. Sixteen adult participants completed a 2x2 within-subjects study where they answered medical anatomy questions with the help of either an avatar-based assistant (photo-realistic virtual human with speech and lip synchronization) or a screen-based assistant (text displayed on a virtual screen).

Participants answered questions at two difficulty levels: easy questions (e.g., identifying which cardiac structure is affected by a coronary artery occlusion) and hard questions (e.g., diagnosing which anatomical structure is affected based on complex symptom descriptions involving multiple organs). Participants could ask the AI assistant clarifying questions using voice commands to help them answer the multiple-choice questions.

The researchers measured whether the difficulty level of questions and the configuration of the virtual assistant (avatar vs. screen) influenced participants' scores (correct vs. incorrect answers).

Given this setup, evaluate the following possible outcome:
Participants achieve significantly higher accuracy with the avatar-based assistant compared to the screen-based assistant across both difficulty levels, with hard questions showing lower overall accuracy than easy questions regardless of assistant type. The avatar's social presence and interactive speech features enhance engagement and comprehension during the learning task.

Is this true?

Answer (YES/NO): NO